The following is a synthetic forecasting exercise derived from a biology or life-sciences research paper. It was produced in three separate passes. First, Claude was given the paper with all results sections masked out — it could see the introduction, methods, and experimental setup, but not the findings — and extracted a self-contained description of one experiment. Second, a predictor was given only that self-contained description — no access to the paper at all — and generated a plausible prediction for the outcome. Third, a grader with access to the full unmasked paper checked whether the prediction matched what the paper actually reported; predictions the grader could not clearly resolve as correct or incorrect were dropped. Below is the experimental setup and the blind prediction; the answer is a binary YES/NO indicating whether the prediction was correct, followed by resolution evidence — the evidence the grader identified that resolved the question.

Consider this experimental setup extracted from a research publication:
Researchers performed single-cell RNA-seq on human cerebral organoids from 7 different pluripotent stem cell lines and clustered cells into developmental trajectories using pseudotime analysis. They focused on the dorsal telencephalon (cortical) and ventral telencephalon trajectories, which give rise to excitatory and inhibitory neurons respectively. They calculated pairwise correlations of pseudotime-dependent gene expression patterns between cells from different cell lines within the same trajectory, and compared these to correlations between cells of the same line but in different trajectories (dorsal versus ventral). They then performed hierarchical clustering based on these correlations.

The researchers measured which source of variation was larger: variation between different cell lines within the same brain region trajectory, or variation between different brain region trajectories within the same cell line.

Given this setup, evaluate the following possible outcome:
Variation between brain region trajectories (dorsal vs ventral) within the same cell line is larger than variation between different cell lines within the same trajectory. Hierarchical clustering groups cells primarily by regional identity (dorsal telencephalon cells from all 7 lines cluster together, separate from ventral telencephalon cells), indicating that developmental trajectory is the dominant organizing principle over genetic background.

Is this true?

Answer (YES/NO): YES